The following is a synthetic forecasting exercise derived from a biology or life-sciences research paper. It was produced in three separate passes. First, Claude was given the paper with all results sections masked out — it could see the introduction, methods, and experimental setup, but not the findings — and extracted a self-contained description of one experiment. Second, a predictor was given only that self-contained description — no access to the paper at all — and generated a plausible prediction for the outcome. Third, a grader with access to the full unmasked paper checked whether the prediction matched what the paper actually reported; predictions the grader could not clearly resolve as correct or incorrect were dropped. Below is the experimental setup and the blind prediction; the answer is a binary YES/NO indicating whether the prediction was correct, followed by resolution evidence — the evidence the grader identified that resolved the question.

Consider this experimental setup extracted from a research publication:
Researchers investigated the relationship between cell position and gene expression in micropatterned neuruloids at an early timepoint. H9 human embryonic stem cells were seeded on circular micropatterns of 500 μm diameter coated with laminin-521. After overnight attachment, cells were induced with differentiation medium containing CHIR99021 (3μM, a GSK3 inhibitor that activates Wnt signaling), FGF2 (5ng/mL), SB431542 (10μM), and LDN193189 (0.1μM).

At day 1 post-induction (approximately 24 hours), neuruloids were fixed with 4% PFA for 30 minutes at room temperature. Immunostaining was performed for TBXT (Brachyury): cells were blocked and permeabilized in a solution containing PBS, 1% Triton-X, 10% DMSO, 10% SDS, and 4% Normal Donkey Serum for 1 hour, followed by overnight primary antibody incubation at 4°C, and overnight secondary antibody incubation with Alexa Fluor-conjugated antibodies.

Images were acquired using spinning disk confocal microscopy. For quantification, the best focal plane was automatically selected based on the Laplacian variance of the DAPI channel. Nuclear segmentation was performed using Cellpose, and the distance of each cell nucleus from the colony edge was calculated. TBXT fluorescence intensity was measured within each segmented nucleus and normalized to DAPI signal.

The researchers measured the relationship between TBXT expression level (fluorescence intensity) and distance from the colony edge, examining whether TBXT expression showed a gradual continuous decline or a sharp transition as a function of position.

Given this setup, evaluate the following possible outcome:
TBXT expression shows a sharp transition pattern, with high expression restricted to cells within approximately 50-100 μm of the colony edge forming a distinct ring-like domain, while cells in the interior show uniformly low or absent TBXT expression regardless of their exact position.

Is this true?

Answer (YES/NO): NO